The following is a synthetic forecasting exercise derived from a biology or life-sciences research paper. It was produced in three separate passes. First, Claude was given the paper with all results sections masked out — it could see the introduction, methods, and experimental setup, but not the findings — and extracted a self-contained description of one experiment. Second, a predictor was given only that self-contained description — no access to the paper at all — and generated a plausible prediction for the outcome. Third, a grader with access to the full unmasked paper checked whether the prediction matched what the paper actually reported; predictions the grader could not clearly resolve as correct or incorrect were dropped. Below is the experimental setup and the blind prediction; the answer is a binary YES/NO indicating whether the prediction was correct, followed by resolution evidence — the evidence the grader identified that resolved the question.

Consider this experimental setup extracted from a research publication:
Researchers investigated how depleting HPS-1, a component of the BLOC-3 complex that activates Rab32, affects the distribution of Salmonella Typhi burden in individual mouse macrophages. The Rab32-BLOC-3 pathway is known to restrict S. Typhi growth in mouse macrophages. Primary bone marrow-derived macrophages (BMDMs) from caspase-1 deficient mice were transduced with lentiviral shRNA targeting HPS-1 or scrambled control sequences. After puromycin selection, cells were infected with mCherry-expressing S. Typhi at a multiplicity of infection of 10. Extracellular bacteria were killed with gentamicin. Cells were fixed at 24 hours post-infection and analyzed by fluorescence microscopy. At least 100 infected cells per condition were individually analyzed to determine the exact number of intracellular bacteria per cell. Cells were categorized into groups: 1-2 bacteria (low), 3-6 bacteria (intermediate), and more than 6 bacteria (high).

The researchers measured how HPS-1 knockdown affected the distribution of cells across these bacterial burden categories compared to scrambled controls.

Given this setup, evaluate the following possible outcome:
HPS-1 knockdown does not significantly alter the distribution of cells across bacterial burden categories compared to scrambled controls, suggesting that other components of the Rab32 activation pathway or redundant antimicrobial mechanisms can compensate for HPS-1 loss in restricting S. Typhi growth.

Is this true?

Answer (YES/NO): NO